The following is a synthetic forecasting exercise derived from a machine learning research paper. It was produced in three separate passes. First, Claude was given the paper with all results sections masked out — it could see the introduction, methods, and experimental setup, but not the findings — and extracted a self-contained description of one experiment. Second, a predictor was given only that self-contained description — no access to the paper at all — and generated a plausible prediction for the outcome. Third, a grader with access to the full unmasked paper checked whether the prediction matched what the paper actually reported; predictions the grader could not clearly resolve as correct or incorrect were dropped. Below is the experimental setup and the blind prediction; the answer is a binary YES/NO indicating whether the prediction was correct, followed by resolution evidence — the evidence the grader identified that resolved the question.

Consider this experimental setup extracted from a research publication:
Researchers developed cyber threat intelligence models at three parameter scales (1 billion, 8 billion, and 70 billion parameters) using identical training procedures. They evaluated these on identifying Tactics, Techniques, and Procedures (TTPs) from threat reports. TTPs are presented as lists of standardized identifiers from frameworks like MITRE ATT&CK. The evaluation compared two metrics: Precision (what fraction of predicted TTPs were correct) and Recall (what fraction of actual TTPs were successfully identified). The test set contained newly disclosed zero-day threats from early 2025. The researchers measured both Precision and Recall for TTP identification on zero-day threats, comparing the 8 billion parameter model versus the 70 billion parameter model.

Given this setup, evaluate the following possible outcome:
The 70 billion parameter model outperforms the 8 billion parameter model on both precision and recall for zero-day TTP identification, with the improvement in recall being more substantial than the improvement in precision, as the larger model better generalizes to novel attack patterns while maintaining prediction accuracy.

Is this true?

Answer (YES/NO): NO